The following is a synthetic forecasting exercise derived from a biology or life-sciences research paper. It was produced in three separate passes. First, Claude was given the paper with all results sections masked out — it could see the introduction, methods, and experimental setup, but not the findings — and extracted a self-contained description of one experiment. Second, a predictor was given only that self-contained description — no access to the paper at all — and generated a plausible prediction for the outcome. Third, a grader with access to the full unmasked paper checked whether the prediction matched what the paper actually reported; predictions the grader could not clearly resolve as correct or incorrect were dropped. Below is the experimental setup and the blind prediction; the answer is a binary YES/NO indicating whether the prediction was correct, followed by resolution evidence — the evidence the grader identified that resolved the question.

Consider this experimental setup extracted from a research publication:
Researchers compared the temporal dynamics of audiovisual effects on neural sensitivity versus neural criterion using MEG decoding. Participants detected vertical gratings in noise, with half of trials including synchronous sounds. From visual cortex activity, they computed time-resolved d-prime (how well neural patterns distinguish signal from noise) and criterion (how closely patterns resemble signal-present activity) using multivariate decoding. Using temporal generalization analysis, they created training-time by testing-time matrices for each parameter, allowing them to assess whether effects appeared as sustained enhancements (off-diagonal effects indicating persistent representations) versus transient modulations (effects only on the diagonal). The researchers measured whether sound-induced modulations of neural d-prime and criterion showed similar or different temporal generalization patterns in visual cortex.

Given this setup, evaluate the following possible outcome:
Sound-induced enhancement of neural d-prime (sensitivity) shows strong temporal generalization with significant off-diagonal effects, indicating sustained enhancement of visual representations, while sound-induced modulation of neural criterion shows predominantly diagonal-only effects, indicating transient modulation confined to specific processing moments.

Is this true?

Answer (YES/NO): NO